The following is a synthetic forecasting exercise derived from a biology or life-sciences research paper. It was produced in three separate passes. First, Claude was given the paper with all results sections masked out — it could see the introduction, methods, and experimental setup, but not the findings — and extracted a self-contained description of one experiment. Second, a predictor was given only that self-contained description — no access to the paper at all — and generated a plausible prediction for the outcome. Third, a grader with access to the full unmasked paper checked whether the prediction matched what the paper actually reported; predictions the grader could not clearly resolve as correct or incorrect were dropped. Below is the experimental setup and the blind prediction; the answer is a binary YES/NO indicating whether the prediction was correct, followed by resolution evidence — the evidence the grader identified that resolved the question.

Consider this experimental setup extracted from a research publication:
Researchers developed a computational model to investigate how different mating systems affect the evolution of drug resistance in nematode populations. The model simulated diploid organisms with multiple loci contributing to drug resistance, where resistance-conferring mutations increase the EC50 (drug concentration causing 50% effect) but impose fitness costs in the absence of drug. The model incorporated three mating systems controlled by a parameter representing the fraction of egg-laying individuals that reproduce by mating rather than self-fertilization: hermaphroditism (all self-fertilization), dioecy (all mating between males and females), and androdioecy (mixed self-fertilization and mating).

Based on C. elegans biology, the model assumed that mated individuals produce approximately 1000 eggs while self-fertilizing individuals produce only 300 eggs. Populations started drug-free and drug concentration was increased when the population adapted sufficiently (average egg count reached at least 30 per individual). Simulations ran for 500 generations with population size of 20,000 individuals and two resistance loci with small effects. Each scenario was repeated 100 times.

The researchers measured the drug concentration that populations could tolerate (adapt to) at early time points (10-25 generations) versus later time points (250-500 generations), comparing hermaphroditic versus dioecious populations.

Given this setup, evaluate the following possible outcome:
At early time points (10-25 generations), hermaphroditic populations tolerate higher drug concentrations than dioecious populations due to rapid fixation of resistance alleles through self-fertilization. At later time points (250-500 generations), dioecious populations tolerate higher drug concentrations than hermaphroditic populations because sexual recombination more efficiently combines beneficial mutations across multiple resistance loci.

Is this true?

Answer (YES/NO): NO